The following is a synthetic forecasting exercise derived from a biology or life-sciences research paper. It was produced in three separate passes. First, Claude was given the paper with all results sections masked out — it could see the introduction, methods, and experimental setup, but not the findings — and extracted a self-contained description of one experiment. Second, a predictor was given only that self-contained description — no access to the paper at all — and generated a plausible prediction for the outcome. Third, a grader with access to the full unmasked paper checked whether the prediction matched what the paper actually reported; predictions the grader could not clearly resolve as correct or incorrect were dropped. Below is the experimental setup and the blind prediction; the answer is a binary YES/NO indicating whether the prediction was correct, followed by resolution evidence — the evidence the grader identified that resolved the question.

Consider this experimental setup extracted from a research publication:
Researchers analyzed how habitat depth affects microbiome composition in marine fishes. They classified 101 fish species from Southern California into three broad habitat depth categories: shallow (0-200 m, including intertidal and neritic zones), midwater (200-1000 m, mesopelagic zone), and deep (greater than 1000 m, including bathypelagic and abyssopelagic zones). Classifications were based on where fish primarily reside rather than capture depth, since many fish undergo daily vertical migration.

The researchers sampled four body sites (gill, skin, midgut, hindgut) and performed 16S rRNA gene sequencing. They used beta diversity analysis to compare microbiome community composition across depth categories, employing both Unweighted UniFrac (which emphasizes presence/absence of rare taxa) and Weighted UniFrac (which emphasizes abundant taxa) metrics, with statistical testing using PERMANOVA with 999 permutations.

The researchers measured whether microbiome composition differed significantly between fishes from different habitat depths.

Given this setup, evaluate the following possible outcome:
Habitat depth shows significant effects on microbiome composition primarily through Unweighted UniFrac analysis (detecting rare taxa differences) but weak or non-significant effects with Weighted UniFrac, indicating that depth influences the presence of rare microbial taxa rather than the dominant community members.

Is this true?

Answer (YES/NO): NO